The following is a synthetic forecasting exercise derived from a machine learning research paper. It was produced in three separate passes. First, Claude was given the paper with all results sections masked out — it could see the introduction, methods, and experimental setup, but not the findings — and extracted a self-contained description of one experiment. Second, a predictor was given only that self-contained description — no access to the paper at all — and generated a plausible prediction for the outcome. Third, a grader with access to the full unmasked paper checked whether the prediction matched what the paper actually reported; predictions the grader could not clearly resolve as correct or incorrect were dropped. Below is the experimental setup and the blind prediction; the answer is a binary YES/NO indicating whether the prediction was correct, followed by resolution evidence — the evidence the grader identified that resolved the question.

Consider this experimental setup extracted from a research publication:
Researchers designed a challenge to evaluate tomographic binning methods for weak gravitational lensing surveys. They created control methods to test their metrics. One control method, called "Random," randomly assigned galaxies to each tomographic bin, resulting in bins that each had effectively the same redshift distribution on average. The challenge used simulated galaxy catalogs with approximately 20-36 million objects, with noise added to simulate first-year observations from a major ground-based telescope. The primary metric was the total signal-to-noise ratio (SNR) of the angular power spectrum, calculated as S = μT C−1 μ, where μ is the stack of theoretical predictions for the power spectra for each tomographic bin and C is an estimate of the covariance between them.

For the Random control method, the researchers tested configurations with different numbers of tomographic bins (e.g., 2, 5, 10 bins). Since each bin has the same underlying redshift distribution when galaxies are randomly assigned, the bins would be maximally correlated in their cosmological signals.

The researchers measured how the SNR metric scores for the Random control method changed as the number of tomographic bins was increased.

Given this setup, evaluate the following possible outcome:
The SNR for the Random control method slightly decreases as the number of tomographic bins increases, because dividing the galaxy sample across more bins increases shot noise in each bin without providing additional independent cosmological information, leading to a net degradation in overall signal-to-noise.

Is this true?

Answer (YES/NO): NO